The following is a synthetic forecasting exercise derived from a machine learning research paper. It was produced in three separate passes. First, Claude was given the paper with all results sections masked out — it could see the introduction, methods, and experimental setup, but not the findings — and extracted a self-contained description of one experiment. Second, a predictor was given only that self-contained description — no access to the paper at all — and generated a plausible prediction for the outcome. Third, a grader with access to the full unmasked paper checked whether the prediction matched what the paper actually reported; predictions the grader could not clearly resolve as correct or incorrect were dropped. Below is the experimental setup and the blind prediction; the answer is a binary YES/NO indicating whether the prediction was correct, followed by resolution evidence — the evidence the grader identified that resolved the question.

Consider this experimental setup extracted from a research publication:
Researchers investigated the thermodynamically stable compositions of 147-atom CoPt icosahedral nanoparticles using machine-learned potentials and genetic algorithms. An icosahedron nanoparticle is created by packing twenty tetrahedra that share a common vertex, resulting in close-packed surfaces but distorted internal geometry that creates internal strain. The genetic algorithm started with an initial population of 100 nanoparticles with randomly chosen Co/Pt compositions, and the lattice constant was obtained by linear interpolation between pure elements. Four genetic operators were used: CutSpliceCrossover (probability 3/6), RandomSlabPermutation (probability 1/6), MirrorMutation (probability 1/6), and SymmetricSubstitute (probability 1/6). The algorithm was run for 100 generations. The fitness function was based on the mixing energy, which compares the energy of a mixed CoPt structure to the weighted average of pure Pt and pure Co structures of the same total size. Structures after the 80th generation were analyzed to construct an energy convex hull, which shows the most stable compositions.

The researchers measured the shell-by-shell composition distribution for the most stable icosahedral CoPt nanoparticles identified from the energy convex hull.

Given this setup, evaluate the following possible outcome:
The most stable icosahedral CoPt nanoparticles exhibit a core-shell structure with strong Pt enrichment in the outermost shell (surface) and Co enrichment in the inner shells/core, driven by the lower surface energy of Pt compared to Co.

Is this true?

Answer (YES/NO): YES